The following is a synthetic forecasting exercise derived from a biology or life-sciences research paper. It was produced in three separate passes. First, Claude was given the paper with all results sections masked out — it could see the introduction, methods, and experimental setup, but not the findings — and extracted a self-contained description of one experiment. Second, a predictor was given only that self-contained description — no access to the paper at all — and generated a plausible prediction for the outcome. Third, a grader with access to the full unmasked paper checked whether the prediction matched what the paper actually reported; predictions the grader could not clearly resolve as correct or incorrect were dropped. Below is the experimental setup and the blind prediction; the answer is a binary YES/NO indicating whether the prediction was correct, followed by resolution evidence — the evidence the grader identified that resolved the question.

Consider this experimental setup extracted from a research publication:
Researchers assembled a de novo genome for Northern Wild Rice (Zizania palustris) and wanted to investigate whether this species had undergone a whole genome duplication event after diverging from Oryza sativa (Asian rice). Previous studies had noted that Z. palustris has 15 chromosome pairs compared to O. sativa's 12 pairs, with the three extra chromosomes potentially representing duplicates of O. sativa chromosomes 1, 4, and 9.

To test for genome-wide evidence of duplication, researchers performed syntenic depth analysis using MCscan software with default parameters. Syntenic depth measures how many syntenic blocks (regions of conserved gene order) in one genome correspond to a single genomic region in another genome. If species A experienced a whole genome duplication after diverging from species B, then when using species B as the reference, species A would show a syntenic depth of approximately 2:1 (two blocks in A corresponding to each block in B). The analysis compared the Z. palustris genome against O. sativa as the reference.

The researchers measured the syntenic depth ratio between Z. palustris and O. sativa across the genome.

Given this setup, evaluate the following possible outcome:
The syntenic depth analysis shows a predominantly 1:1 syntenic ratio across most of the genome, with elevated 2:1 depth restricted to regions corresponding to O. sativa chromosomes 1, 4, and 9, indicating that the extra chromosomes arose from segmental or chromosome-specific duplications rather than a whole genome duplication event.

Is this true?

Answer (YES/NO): NO